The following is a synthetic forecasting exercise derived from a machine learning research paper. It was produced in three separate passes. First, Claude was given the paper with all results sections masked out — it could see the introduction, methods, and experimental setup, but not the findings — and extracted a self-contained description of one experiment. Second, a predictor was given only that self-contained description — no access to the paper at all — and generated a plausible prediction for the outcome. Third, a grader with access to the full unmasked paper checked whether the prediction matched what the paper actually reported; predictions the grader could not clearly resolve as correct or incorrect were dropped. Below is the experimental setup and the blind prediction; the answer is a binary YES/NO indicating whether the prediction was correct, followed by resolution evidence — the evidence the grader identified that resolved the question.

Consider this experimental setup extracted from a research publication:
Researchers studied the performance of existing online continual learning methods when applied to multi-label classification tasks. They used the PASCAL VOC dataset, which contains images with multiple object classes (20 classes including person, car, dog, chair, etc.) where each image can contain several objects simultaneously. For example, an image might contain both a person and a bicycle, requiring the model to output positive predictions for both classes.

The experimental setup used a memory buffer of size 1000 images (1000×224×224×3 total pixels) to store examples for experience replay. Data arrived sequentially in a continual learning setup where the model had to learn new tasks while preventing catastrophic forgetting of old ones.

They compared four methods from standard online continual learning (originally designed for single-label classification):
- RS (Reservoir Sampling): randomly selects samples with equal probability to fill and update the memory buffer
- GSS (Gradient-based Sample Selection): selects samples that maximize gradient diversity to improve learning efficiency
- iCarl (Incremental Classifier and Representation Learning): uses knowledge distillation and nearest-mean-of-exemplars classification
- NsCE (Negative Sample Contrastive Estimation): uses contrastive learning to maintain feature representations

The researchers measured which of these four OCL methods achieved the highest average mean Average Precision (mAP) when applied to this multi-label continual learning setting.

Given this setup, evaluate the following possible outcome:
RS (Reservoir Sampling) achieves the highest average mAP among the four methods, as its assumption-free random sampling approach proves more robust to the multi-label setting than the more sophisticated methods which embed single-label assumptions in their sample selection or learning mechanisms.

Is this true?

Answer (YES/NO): NO